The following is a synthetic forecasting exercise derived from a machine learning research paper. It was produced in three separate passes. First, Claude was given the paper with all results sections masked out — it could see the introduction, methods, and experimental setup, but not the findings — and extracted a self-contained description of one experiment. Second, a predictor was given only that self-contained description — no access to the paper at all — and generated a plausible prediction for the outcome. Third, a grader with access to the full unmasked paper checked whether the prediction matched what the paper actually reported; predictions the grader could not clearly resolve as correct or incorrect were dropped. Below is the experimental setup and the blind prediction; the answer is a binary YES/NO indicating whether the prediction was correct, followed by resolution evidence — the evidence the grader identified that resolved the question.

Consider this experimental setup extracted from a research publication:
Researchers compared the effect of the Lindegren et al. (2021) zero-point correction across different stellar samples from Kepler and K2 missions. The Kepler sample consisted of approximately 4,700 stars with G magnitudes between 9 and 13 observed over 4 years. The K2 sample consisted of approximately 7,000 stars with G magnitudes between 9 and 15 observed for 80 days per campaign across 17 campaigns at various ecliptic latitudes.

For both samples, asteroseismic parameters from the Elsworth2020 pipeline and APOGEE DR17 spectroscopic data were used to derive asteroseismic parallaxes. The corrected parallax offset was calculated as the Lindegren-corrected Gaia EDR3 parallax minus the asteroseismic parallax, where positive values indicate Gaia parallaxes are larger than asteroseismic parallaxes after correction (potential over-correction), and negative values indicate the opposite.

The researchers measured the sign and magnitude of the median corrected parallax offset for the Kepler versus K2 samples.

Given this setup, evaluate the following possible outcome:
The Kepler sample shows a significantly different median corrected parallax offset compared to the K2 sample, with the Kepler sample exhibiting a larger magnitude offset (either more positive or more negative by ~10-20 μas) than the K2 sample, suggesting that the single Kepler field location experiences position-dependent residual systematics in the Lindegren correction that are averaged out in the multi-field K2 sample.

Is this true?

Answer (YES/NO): NO